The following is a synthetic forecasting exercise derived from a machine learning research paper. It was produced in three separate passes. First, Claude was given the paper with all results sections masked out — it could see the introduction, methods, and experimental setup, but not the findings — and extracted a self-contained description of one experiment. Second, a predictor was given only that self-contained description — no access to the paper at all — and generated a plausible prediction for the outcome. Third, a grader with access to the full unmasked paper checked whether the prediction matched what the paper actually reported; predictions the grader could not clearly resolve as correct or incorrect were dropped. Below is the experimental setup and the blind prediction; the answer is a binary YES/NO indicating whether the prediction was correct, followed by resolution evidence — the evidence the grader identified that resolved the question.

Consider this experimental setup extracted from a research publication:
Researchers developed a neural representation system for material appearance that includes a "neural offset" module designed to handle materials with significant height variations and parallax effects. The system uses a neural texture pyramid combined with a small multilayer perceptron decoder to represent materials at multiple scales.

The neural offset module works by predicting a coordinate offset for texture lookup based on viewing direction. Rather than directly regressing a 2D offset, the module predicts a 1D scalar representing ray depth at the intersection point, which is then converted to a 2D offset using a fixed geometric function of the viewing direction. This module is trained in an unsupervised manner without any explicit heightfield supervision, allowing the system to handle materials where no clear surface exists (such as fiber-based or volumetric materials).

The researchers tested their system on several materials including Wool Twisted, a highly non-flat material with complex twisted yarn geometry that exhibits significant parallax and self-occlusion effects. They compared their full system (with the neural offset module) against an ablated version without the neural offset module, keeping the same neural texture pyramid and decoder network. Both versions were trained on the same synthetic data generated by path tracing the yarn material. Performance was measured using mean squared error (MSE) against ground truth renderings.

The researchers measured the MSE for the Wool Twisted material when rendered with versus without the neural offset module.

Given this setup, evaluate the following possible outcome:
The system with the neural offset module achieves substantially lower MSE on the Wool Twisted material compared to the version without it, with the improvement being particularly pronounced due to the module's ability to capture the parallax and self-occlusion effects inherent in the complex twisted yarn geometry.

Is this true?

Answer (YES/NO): YES